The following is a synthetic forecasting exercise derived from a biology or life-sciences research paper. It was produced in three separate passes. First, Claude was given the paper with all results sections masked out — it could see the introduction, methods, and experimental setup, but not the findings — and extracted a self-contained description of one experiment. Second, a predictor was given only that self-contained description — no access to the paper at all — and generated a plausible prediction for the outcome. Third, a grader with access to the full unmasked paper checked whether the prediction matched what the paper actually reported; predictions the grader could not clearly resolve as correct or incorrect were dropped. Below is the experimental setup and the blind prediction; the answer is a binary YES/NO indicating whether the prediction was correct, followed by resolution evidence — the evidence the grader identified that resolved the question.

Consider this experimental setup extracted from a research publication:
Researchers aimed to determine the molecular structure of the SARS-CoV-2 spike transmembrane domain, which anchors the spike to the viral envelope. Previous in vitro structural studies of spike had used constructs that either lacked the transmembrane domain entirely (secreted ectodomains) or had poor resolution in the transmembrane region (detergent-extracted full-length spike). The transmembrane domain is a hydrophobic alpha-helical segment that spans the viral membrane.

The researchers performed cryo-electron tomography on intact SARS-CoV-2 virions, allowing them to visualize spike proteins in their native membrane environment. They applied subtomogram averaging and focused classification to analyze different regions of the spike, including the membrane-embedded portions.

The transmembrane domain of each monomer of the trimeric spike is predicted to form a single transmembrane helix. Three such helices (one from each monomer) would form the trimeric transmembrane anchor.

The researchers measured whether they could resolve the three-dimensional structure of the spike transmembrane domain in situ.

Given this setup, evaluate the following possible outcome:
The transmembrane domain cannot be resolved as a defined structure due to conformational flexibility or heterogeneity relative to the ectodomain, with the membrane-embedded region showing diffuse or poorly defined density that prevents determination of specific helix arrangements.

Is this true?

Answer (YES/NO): YES